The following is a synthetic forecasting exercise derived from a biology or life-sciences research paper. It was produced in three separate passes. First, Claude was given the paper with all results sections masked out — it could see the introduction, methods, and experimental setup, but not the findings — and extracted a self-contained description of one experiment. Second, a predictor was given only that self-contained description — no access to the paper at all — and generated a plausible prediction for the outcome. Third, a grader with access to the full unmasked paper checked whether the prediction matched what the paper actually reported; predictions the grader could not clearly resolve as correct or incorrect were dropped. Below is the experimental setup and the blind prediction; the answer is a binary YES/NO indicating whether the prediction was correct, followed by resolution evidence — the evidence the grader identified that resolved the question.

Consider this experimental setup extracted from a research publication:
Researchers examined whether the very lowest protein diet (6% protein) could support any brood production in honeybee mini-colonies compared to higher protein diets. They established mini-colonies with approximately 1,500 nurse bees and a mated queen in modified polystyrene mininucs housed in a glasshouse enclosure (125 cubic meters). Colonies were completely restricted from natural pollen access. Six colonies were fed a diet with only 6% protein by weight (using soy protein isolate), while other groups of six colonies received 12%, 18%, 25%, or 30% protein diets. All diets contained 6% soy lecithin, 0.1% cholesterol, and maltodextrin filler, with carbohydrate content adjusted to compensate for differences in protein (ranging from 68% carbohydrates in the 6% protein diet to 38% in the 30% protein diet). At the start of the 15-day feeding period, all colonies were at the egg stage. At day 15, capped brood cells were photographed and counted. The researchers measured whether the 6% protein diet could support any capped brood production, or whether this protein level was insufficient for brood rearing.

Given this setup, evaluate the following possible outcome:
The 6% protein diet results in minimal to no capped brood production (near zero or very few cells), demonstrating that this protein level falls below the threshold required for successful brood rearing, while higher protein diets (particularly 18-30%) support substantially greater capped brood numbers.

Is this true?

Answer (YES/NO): NO